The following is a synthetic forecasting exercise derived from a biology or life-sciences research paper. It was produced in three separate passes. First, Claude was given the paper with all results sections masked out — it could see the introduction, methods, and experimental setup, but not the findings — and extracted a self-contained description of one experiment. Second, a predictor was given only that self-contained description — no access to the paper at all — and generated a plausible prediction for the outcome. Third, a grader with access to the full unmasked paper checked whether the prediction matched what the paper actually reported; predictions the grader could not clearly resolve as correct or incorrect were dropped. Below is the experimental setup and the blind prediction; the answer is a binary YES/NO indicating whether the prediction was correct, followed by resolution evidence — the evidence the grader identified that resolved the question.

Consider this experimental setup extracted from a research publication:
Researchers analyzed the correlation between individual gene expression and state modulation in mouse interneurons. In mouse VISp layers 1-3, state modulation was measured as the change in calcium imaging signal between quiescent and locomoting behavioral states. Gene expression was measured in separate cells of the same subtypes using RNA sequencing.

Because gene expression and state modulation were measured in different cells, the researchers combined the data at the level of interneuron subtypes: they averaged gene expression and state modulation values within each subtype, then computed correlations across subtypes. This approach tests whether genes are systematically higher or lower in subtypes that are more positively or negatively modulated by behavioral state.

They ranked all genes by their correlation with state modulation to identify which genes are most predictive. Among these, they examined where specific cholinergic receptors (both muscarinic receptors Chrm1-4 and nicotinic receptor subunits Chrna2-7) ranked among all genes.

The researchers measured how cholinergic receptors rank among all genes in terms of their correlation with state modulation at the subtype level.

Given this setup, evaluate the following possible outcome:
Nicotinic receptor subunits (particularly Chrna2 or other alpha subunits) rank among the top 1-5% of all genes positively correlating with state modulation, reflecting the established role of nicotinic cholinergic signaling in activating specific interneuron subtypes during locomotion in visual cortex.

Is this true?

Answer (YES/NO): NO